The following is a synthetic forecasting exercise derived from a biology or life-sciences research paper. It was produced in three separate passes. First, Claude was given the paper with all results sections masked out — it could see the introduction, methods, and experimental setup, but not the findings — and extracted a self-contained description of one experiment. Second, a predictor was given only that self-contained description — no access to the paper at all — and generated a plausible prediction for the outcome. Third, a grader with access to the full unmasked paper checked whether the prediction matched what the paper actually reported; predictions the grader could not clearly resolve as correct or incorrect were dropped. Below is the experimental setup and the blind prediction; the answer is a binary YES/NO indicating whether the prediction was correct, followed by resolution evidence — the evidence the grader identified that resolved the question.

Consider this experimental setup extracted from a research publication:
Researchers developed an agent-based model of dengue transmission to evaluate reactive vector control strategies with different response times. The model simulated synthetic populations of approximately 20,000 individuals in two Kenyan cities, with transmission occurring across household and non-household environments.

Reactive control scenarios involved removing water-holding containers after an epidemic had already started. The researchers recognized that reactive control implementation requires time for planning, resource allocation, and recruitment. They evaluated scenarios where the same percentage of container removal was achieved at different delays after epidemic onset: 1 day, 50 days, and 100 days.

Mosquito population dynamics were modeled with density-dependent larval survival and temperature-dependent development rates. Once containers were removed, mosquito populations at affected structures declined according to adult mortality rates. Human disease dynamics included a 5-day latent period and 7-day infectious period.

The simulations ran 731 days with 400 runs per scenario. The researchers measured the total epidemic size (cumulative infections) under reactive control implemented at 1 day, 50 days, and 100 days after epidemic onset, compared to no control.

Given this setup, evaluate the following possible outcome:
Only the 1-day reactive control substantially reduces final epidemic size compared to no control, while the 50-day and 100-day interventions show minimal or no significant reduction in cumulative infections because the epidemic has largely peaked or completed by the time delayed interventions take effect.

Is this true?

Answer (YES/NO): NO